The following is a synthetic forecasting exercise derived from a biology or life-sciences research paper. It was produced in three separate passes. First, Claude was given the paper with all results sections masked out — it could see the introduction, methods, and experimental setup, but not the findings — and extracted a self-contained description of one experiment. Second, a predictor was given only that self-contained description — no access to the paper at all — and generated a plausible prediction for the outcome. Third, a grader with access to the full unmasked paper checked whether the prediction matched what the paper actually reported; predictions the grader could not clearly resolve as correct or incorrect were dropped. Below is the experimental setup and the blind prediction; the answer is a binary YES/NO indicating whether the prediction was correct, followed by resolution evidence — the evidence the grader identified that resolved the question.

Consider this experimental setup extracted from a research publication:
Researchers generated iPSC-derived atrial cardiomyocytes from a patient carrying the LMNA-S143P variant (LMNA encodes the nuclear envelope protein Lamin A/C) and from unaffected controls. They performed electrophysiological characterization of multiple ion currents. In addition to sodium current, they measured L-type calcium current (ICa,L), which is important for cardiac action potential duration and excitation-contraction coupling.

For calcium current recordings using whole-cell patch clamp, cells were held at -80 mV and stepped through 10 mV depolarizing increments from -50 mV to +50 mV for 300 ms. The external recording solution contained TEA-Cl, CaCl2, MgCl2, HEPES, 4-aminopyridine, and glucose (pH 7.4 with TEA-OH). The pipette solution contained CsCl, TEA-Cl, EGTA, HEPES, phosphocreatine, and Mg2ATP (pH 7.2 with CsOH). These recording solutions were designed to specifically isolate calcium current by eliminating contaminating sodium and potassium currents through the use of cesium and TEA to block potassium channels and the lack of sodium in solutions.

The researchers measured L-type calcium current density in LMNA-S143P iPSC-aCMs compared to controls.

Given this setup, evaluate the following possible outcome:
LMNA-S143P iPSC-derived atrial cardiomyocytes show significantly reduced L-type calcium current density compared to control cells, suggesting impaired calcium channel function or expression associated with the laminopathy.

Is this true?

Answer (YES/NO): NO